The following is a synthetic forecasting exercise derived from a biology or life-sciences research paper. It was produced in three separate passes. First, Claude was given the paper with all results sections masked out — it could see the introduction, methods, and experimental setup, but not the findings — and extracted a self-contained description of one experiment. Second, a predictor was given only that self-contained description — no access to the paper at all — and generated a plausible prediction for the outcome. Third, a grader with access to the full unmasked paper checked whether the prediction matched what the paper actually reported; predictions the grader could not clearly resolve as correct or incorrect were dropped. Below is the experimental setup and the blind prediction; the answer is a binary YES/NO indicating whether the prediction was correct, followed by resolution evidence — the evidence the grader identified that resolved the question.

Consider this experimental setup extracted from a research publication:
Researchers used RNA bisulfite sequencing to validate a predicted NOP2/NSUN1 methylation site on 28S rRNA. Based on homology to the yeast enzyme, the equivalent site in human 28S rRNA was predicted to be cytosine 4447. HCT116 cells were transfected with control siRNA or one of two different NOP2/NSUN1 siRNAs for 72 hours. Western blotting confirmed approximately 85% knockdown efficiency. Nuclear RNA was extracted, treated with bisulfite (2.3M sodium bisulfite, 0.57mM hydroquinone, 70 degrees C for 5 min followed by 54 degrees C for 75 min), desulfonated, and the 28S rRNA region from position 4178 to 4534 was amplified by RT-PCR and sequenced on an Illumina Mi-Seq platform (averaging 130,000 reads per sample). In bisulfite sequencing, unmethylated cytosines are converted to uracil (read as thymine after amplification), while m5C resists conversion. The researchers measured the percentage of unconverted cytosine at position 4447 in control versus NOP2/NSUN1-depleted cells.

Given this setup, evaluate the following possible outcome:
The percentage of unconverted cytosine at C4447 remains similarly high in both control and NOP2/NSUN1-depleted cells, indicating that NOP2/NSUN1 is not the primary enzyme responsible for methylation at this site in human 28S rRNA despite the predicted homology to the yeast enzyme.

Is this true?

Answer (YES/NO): NO